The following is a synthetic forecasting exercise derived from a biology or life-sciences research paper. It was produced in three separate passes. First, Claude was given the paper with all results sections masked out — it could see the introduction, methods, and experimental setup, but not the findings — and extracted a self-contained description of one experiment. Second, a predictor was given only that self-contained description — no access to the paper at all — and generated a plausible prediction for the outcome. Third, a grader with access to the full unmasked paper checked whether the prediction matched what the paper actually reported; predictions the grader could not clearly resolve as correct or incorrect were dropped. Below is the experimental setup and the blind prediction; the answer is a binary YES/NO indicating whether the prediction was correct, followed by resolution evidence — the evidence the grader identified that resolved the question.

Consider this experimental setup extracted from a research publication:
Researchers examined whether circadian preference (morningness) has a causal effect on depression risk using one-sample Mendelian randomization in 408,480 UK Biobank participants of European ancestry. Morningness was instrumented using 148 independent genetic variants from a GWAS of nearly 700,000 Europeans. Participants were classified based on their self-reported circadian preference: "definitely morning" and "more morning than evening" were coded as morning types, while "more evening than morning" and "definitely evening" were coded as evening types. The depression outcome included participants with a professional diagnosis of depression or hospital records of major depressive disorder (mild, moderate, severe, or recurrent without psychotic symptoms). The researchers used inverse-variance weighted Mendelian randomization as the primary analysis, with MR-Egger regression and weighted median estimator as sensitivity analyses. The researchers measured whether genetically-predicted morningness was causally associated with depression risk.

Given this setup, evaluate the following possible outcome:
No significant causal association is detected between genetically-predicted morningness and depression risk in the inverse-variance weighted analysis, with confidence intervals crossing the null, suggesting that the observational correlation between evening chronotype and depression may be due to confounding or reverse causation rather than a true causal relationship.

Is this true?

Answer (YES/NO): NO